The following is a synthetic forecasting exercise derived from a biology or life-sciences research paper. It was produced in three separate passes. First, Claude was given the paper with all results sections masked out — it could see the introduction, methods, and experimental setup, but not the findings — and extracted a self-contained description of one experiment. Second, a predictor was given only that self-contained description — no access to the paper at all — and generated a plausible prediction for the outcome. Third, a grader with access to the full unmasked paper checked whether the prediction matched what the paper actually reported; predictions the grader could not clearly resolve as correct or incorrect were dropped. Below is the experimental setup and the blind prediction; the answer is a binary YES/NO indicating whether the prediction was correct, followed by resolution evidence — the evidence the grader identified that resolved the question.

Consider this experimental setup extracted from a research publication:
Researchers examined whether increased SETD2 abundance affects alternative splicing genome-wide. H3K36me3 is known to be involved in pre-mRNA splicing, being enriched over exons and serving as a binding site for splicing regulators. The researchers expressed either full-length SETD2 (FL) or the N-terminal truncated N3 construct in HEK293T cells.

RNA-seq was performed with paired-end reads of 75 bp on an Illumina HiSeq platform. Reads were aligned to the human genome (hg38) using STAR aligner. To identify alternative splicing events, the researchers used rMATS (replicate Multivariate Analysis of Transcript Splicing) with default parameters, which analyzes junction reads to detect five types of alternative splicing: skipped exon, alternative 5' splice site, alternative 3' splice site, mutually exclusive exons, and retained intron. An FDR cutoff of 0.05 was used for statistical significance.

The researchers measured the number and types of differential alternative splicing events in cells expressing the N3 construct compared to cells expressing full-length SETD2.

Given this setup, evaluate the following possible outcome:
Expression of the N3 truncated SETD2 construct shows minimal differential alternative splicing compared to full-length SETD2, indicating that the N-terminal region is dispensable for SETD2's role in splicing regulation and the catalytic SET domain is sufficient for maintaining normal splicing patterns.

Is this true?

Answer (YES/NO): NO